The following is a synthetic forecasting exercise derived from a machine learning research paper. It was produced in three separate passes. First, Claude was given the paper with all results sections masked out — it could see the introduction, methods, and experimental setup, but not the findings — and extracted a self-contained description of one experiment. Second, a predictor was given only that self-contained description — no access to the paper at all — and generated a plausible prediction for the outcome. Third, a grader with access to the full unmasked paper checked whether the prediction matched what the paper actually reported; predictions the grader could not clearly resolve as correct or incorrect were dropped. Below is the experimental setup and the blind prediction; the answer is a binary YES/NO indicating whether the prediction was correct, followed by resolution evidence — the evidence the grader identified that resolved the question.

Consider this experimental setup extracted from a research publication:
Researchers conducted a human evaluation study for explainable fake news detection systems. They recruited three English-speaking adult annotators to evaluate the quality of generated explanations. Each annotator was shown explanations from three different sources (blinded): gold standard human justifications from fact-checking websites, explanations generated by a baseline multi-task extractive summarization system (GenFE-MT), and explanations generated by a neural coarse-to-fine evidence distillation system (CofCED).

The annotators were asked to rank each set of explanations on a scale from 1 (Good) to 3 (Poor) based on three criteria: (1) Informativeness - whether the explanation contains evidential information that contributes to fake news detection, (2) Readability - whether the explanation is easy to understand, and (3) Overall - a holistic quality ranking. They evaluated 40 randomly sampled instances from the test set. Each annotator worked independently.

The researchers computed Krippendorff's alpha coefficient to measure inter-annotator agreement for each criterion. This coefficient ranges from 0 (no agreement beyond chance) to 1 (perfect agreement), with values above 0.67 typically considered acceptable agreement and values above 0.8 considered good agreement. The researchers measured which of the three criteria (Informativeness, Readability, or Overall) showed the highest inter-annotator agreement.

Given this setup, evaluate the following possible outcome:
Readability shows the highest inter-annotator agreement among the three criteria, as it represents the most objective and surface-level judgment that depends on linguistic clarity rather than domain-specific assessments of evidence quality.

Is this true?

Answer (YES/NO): YES